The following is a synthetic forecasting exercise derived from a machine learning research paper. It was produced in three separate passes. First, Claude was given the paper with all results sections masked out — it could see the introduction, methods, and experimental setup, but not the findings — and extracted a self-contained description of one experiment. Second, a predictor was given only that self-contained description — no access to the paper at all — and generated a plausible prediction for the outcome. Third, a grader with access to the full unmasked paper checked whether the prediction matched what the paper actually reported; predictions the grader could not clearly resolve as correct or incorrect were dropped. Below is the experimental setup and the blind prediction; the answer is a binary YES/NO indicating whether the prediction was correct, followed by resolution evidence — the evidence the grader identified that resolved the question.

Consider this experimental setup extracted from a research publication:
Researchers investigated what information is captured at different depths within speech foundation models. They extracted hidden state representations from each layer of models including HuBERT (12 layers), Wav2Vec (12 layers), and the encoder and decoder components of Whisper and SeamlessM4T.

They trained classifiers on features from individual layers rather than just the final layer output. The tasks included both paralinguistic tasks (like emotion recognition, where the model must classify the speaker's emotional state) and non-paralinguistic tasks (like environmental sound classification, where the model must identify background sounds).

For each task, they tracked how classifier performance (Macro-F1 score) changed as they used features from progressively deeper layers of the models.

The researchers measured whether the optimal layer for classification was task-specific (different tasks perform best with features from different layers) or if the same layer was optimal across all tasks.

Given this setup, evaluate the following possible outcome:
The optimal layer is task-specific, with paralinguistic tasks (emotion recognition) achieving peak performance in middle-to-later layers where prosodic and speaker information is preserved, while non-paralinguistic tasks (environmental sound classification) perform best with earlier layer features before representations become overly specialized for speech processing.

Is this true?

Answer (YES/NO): NO